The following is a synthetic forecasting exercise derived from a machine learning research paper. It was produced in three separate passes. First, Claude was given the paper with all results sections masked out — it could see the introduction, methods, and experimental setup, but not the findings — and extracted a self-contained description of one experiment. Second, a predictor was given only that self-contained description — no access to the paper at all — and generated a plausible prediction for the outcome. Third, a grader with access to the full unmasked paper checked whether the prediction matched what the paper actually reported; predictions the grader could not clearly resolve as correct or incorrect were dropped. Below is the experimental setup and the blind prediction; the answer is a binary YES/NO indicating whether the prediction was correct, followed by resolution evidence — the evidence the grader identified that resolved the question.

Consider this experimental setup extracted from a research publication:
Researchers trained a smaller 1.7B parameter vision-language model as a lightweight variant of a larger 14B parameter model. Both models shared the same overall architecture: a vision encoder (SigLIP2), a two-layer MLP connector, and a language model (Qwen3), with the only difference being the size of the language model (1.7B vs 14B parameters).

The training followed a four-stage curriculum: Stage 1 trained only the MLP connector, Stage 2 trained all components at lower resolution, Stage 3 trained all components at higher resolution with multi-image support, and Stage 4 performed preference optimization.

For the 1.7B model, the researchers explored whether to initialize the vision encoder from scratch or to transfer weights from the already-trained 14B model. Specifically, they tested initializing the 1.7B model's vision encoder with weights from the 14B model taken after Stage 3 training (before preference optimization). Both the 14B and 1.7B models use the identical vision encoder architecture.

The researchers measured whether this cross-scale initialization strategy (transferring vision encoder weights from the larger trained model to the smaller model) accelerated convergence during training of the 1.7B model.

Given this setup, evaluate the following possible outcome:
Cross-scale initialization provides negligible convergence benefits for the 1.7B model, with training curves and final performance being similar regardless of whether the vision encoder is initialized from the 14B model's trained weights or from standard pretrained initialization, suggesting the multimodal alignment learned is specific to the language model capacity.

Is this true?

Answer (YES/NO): NO